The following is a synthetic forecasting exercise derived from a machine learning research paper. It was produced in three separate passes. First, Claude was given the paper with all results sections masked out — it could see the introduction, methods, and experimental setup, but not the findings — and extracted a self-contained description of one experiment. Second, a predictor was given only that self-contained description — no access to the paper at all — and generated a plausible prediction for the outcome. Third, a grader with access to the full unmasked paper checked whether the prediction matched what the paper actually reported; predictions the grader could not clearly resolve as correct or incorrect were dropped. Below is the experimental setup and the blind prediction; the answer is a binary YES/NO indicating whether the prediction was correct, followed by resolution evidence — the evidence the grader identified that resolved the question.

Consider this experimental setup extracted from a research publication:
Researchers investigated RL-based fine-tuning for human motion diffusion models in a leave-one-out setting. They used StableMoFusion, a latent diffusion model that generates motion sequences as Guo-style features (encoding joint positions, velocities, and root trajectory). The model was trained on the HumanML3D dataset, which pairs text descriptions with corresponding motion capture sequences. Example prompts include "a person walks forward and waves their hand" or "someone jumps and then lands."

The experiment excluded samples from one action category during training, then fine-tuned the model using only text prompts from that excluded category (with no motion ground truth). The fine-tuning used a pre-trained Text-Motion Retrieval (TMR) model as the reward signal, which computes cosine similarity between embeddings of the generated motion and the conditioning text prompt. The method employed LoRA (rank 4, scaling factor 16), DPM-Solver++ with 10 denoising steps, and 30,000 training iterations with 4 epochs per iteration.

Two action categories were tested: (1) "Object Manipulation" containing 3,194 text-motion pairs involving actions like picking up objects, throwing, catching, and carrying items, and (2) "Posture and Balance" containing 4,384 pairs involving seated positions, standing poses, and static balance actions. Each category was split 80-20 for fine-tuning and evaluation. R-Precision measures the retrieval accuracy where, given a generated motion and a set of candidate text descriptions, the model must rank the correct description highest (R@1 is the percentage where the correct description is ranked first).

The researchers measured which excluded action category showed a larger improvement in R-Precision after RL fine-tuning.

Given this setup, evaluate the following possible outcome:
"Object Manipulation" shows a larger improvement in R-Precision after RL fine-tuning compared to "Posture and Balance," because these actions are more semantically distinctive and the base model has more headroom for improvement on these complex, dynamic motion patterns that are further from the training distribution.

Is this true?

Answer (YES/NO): NO